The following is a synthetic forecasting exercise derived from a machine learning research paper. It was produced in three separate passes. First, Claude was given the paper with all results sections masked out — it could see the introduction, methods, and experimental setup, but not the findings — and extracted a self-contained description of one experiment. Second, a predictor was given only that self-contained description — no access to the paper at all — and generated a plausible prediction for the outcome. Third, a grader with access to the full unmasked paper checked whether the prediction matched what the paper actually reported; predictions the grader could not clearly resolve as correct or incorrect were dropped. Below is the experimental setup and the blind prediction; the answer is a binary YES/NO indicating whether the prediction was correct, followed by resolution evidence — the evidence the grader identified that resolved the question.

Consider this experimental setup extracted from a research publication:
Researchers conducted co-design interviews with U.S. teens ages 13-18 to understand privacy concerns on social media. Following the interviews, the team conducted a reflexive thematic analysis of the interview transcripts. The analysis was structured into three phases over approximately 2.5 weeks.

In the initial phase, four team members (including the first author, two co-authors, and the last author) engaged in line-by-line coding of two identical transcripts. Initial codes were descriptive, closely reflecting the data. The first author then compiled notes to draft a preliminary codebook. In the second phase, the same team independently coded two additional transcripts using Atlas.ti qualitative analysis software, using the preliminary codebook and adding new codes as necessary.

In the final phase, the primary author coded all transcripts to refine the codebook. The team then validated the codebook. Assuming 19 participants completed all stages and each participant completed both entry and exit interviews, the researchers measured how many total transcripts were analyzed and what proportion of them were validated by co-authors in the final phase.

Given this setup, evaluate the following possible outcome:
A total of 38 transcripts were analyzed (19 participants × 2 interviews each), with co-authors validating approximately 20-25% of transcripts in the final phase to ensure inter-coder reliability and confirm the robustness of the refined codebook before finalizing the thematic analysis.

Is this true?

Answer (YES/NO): NO